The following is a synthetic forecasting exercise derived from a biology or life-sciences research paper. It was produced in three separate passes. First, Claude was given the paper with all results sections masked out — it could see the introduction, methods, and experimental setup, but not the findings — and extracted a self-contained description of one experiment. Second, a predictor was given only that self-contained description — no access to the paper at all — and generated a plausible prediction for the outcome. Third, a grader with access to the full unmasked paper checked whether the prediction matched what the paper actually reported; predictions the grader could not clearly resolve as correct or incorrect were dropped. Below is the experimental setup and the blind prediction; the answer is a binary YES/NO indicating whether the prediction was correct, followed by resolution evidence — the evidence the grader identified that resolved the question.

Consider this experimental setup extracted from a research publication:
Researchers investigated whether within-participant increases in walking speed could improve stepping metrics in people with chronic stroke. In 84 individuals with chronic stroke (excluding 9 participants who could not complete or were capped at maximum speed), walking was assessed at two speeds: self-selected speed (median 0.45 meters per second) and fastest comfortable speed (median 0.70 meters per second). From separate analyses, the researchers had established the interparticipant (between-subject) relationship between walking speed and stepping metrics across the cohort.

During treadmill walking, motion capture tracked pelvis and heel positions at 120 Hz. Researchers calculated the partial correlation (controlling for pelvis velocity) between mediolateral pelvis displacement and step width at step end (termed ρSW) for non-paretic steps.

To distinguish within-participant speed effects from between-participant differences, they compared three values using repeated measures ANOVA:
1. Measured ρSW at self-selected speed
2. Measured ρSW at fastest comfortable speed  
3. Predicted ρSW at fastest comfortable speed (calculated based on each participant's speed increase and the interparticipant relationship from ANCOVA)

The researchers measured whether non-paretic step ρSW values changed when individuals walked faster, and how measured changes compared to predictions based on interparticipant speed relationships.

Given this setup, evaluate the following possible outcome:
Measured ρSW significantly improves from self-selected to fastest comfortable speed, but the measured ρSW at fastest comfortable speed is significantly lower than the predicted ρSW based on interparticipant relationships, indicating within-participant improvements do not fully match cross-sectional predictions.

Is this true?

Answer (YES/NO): NO